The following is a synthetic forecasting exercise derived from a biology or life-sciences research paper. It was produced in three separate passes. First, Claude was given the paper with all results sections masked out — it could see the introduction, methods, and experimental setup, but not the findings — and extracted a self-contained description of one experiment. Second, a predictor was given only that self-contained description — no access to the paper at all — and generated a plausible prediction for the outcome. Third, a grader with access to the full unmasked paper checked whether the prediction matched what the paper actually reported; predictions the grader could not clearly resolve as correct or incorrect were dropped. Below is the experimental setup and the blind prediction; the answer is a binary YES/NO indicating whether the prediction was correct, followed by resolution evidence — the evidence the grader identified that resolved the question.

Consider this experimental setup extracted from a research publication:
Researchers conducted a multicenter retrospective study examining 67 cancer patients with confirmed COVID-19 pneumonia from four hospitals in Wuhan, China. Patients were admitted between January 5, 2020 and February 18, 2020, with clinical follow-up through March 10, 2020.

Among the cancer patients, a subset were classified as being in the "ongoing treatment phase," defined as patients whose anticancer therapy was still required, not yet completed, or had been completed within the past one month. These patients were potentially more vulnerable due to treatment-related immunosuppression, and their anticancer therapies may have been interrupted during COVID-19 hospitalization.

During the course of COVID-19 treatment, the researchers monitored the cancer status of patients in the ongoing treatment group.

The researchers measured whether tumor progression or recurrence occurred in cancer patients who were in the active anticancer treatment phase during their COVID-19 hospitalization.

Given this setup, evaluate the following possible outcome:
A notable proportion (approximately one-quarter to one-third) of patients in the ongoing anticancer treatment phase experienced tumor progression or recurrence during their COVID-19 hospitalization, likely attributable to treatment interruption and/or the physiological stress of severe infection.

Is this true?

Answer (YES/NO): NO